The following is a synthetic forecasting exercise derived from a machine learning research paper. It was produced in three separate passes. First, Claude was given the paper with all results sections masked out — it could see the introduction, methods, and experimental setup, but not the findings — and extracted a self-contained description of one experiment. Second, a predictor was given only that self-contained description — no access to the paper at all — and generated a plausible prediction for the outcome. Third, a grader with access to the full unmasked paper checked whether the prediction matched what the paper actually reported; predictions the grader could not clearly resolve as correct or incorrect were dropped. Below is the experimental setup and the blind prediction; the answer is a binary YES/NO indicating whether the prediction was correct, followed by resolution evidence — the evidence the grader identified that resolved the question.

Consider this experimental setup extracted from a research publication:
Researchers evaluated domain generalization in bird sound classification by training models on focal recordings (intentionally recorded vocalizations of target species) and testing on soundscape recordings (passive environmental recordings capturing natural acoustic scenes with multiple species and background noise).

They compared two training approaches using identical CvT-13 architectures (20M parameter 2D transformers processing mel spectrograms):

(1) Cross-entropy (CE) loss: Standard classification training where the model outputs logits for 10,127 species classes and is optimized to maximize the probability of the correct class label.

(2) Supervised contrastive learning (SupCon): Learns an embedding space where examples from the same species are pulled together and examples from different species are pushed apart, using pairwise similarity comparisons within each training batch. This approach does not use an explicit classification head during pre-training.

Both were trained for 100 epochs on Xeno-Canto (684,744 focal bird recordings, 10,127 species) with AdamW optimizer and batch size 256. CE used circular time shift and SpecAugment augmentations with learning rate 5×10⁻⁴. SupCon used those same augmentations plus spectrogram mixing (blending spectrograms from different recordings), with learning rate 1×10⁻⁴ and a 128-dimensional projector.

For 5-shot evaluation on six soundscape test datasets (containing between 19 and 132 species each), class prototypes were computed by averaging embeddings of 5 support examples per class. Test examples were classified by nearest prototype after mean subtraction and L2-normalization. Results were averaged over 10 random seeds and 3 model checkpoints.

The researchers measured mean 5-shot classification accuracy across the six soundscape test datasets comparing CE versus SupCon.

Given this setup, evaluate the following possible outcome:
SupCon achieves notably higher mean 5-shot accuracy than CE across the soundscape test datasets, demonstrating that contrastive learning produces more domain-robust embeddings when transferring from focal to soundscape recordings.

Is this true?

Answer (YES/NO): NO